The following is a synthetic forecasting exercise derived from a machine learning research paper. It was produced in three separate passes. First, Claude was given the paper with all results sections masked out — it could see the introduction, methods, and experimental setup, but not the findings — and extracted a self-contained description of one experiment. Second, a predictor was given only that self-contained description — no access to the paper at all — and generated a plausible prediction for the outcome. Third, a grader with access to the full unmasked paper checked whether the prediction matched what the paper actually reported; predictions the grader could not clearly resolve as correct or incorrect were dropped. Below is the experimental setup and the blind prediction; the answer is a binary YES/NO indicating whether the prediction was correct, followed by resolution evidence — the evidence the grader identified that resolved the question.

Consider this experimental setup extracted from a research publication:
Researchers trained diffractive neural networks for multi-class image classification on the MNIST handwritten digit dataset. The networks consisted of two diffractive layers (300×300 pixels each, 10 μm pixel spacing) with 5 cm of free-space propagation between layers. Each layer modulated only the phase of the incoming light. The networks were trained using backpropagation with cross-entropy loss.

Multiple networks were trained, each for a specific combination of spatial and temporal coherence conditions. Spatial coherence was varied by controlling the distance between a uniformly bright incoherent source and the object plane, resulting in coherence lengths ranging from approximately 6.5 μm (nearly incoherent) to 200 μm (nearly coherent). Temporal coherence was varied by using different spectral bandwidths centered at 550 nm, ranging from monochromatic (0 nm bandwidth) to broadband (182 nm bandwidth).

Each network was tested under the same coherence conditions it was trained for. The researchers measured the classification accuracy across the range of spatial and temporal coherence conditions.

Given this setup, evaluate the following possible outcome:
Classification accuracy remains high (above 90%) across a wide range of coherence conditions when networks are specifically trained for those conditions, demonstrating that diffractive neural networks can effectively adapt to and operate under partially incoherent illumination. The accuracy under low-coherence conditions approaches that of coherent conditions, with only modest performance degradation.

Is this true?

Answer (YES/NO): NO